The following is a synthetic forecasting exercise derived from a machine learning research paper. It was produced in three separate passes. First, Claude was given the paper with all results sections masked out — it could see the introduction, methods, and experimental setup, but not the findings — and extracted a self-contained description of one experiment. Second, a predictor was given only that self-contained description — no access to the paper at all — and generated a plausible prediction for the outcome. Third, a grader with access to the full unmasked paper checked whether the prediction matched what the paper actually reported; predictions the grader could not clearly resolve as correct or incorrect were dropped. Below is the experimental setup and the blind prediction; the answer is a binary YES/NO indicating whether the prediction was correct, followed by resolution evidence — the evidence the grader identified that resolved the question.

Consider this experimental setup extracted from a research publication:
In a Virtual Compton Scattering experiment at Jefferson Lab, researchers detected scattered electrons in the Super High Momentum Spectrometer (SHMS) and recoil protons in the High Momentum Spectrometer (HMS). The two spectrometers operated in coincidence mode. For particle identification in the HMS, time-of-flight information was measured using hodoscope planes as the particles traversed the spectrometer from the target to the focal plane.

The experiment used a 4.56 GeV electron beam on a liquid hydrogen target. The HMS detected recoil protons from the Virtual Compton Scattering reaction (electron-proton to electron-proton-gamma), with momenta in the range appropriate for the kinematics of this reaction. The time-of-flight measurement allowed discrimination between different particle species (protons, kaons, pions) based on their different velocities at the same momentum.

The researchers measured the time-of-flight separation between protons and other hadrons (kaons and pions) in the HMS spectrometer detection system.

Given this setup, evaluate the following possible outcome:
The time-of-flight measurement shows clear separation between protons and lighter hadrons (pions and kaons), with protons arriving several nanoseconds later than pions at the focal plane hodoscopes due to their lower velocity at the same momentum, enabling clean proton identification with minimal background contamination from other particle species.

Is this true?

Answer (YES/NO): YES